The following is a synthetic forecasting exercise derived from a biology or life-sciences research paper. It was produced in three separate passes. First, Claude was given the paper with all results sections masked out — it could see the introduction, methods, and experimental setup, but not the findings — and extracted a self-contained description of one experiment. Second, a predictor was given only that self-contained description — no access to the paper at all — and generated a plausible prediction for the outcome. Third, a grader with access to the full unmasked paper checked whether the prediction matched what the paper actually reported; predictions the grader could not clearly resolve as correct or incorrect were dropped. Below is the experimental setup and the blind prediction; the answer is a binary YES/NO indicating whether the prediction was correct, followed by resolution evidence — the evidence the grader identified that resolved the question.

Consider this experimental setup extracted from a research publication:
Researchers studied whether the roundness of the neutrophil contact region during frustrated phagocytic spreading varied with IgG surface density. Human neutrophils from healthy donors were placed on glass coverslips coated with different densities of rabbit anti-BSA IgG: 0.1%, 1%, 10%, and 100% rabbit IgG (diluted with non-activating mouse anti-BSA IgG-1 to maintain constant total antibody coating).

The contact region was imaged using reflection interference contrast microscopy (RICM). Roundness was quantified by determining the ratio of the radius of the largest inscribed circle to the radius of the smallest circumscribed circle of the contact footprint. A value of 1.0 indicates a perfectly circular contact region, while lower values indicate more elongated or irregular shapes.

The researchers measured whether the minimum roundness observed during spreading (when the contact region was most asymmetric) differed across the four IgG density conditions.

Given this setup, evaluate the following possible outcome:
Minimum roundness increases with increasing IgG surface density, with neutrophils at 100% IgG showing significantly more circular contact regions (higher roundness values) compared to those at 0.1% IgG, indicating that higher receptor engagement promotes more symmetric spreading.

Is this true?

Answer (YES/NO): NO